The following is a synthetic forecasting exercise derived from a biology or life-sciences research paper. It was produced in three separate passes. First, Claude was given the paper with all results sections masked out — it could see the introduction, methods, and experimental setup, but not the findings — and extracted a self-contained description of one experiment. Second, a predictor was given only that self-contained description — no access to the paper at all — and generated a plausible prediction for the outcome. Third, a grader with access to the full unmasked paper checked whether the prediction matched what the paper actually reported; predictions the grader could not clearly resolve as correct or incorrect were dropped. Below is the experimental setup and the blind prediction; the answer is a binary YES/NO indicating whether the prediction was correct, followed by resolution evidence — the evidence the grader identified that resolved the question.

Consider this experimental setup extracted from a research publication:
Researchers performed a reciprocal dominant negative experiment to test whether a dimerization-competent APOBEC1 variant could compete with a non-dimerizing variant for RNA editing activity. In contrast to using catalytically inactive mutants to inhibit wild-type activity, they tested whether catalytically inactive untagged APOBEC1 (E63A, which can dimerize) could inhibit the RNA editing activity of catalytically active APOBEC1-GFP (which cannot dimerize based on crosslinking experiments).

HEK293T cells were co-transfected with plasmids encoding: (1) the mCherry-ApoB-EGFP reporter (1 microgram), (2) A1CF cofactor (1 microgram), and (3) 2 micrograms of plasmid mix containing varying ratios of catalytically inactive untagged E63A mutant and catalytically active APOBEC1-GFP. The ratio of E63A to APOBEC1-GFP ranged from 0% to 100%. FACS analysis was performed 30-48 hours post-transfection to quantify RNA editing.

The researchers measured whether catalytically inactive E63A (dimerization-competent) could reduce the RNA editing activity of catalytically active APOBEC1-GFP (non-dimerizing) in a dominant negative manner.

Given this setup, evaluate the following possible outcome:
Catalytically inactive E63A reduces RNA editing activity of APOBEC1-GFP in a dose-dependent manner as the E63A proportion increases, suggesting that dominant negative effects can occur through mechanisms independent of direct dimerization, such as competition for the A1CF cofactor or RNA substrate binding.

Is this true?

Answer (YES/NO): NO